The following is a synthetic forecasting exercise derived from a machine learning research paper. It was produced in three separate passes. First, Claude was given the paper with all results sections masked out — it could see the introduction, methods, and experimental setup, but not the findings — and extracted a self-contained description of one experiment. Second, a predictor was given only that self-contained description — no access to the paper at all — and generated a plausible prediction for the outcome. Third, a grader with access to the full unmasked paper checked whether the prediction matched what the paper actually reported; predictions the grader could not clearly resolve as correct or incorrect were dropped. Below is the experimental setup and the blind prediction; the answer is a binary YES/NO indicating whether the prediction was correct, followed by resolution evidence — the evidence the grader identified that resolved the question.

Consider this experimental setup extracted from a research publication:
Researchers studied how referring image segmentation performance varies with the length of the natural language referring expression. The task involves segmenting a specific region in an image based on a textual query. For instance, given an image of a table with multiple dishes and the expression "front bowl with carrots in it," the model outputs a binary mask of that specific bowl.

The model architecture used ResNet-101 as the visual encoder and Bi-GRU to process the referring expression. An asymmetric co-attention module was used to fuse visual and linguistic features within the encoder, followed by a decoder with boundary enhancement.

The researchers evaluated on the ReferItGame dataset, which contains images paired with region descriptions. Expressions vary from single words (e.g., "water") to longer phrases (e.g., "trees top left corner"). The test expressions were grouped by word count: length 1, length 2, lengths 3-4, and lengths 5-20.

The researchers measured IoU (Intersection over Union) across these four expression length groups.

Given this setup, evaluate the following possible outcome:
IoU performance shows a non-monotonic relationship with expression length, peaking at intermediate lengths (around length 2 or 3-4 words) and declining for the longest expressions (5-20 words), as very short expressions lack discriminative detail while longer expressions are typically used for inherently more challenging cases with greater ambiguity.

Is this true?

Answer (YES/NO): NO